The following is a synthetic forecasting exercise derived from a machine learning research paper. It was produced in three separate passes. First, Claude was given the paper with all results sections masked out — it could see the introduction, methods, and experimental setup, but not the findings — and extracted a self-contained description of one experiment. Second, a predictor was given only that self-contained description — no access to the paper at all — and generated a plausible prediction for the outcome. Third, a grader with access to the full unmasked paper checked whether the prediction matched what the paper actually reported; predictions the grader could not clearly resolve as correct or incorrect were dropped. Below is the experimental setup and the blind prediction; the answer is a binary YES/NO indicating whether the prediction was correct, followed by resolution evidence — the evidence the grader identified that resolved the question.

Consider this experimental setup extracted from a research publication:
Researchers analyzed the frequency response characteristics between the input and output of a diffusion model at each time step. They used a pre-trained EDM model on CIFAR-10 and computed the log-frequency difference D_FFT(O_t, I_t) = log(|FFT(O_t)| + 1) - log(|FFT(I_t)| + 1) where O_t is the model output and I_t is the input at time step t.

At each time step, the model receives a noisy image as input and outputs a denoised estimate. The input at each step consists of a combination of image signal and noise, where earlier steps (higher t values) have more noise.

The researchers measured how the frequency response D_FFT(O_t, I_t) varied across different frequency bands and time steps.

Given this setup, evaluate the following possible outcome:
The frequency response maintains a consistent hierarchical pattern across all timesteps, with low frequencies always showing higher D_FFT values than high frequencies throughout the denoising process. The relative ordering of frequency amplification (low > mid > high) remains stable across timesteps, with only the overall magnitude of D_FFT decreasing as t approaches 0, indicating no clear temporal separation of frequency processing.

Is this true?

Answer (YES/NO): NO